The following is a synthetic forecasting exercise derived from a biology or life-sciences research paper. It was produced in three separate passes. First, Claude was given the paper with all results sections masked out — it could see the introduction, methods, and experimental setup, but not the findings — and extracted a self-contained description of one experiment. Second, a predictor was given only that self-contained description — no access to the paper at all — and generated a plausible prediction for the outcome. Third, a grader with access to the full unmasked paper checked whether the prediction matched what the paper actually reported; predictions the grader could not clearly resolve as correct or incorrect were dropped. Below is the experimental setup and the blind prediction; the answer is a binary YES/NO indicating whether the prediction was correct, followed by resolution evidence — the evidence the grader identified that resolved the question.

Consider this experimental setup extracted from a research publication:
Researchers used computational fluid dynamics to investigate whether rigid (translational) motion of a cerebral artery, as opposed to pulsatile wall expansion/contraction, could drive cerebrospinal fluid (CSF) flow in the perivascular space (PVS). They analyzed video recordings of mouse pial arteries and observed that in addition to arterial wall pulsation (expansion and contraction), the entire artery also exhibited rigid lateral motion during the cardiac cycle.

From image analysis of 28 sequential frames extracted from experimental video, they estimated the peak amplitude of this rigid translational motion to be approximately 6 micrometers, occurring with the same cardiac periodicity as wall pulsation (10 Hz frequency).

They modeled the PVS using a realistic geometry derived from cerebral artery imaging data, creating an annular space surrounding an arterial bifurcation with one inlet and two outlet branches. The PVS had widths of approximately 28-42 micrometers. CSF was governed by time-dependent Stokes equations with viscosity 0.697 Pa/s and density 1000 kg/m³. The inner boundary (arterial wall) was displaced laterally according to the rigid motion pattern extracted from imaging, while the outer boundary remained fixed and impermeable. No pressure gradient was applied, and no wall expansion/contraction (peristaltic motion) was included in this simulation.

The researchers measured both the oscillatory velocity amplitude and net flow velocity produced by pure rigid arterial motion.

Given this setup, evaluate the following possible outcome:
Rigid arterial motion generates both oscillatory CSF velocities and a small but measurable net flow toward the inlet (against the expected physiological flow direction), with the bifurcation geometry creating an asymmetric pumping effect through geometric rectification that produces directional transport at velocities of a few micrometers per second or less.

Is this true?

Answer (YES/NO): NO